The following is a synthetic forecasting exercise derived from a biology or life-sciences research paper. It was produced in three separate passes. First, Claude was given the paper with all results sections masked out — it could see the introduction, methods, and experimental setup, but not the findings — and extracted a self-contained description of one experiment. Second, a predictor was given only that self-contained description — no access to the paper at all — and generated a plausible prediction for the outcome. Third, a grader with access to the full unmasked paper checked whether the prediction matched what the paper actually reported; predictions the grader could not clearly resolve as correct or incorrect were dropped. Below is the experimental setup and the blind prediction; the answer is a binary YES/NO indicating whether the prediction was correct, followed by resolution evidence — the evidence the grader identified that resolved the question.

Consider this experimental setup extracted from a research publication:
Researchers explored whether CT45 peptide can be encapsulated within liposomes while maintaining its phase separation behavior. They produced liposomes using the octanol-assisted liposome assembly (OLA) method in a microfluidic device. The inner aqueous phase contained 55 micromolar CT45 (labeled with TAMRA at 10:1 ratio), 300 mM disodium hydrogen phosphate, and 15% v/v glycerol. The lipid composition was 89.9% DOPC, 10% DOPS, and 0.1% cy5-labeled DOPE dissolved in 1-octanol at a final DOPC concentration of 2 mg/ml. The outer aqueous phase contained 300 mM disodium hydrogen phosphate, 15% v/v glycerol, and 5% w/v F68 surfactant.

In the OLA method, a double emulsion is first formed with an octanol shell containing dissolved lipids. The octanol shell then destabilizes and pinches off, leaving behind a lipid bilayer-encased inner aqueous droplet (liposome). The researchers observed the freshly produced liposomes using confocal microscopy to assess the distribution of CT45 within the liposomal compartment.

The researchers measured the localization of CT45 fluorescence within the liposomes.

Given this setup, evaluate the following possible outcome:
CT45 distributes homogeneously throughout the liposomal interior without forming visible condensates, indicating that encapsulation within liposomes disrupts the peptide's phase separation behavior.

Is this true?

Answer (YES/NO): YES